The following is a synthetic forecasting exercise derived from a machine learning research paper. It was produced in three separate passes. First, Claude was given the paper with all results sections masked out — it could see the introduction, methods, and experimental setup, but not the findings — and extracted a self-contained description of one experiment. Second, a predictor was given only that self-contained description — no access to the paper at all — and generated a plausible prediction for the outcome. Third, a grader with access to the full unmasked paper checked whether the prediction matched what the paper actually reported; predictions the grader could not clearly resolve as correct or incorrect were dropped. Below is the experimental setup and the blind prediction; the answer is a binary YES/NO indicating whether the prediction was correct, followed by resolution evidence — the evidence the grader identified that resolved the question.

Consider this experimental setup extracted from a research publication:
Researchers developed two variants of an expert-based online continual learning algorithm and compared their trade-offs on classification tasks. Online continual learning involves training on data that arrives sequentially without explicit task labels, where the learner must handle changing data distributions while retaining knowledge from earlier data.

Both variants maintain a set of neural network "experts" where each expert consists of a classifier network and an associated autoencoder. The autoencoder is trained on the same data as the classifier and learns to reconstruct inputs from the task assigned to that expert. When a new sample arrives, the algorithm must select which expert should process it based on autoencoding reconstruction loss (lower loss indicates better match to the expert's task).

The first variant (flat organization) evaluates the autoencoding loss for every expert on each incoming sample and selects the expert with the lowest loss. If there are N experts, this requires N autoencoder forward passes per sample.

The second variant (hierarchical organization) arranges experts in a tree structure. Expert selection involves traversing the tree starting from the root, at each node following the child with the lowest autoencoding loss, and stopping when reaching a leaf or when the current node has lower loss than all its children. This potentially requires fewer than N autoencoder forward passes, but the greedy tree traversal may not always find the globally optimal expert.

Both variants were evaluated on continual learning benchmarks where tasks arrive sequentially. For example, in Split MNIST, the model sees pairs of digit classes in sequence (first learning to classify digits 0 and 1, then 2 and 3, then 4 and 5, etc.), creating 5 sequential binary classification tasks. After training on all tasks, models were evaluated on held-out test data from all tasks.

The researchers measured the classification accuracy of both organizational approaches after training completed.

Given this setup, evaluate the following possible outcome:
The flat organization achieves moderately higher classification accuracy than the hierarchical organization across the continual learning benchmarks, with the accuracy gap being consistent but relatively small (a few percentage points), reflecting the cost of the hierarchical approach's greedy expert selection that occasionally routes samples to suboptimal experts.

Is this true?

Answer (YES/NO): NO